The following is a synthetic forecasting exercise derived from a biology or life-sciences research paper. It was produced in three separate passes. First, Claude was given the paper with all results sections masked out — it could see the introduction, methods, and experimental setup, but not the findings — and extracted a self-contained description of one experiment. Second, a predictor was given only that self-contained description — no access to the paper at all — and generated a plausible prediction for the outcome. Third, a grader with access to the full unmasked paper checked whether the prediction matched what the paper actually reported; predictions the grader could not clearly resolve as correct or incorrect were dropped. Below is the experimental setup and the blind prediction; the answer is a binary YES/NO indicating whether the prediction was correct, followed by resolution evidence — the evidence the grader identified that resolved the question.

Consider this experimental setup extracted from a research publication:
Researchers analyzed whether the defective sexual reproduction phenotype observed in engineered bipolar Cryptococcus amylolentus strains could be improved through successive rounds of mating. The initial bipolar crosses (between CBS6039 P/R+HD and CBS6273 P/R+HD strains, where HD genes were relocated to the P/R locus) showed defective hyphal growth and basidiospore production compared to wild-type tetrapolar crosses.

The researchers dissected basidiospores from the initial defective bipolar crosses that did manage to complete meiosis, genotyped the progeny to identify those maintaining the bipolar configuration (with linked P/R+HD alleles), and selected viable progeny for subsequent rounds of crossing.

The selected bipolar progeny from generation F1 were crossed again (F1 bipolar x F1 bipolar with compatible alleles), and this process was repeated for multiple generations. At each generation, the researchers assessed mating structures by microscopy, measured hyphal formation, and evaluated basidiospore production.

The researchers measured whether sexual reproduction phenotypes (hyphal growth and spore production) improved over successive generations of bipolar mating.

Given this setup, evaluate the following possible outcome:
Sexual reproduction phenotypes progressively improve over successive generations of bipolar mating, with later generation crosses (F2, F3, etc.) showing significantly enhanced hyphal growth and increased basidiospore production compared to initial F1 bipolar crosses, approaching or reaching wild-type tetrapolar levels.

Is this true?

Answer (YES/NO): NO